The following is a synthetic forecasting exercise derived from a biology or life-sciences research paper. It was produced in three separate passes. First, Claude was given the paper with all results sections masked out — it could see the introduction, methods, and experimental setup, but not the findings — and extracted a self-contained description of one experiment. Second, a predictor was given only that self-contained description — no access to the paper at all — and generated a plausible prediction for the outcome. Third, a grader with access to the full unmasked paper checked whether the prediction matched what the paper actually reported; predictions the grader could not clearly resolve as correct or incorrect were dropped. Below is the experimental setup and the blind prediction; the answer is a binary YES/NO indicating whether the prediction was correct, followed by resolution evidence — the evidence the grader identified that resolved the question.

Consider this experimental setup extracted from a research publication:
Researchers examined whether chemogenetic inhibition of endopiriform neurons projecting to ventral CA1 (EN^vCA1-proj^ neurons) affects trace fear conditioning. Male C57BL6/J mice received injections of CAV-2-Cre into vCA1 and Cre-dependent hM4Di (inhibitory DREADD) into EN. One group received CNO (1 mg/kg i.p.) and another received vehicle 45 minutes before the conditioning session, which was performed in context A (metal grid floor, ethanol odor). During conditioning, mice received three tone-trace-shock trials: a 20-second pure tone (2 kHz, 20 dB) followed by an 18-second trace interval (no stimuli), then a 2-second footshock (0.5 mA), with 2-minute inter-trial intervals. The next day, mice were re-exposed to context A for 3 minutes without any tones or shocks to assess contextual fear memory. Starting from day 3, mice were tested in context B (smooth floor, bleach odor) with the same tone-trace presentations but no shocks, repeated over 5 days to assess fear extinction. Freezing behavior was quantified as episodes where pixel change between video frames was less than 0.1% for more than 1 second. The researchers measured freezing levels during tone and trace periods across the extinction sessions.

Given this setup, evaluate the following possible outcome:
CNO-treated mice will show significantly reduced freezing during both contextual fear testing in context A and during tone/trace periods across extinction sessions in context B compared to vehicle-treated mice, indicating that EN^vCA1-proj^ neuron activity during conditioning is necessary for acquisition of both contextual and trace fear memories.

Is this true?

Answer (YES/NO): NO